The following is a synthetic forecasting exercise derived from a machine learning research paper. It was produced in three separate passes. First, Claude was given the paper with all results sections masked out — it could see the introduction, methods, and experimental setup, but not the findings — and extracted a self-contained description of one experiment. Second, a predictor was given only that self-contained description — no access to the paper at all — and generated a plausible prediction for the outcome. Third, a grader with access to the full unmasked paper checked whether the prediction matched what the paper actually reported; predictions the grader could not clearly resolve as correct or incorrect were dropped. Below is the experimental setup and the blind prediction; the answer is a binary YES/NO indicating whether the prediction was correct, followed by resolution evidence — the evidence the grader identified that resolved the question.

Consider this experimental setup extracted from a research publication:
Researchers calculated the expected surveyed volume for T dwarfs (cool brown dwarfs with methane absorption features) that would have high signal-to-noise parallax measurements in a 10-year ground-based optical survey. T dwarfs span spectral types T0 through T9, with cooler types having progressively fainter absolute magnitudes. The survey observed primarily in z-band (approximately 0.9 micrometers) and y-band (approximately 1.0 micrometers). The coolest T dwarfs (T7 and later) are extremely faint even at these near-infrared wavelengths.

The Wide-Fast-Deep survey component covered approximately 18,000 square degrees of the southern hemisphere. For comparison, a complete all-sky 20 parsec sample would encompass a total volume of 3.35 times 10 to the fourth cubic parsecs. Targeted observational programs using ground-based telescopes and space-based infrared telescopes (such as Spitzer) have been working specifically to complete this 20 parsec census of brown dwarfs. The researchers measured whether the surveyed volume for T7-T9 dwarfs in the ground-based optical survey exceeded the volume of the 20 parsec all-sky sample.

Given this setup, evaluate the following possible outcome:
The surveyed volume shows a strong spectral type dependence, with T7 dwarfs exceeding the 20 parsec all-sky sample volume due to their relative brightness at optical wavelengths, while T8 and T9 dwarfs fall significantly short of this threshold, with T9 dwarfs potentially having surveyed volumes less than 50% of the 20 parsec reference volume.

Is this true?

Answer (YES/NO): NO